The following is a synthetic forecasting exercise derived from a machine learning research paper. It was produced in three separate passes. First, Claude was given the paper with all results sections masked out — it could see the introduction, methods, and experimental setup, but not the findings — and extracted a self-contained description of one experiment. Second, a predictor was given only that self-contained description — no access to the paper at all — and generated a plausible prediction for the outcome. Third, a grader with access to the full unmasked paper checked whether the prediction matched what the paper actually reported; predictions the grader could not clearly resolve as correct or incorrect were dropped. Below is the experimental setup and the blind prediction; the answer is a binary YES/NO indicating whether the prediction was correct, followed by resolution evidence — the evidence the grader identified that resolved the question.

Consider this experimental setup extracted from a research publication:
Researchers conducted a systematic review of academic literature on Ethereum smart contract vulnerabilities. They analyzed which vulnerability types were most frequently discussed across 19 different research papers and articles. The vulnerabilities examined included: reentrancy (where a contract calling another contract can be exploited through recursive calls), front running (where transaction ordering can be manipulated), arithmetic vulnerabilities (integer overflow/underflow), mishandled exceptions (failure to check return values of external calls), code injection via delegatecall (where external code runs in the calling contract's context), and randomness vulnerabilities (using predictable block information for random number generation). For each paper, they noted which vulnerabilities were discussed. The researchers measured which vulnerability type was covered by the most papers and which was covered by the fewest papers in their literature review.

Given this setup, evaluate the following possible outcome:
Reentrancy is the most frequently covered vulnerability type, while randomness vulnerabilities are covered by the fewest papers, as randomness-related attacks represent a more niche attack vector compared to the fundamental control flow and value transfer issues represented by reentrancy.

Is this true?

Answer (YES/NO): NO